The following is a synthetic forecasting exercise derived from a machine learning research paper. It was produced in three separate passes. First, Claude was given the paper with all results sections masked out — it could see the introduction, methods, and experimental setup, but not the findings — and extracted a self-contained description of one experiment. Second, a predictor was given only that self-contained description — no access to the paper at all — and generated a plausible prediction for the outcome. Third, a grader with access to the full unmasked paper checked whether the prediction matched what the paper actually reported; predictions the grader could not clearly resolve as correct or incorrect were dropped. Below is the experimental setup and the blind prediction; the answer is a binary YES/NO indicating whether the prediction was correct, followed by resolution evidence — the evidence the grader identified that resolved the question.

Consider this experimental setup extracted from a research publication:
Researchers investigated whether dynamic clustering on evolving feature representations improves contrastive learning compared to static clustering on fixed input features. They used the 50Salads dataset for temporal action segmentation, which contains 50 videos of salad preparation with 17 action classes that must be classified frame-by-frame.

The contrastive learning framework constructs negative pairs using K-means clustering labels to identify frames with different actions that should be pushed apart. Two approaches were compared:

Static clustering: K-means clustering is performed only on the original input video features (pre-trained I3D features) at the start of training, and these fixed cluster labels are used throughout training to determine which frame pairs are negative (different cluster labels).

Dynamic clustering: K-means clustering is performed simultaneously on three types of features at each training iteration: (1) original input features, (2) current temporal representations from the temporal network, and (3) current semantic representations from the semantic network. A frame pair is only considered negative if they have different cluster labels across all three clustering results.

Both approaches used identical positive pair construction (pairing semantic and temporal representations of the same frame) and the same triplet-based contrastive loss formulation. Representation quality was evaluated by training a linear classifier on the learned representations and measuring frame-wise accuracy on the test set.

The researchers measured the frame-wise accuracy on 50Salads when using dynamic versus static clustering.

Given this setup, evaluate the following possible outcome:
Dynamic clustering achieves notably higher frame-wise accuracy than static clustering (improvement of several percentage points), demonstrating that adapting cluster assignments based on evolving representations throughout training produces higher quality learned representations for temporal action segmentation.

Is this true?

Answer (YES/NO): NO